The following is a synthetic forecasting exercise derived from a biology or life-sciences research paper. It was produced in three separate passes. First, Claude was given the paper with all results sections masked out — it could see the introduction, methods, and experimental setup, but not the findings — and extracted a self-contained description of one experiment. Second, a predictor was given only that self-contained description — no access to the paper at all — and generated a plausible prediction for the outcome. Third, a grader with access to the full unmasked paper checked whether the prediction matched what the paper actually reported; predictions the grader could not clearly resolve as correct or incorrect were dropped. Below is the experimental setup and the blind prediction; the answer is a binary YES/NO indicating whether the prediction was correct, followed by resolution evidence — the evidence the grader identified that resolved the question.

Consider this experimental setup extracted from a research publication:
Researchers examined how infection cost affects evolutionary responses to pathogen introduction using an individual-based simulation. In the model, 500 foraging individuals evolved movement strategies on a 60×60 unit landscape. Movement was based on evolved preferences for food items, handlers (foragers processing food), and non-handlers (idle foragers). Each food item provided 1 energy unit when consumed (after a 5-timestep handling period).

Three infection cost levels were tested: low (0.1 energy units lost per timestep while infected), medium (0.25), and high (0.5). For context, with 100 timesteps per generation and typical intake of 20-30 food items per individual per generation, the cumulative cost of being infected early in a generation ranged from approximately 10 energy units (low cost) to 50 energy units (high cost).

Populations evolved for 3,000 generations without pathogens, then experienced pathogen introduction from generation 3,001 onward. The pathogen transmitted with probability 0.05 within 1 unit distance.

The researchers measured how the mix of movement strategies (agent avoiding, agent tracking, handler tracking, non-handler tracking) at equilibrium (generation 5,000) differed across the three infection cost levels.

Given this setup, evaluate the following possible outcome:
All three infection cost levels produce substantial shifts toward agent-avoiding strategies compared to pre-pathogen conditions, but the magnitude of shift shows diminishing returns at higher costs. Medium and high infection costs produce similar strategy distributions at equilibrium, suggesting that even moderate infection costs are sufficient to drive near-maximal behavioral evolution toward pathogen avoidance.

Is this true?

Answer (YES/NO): NO